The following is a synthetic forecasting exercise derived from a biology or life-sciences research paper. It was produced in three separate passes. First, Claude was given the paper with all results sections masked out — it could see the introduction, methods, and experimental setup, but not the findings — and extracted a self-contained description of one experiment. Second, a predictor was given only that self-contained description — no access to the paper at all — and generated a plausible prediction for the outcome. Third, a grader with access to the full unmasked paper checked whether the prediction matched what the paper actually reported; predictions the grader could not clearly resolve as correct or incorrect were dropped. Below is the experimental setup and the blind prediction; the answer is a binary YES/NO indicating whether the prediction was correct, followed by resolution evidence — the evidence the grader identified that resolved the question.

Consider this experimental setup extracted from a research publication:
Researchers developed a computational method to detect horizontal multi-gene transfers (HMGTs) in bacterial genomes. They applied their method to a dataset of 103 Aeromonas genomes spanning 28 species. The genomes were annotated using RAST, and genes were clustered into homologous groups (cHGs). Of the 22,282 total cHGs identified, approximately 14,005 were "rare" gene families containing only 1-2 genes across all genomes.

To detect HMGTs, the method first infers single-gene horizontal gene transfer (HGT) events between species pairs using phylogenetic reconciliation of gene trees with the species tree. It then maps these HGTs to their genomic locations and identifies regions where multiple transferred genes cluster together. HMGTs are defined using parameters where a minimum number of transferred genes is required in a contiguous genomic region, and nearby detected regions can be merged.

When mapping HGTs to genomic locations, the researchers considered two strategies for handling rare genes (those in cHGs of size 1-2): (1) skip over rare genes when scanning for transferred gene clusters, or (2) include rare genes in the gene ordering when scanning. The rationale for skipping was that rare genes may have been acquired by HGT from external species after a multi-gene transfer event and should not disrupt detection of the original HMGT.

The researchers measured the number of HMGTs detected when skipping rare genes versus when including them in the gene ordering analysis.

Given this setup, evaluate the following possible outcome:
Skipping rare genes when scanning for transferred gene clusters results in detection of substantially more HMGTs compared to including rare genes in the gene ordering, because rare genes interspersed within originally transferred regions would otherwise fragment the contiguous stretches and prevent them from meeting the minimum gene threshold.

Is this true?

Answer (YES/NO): NO